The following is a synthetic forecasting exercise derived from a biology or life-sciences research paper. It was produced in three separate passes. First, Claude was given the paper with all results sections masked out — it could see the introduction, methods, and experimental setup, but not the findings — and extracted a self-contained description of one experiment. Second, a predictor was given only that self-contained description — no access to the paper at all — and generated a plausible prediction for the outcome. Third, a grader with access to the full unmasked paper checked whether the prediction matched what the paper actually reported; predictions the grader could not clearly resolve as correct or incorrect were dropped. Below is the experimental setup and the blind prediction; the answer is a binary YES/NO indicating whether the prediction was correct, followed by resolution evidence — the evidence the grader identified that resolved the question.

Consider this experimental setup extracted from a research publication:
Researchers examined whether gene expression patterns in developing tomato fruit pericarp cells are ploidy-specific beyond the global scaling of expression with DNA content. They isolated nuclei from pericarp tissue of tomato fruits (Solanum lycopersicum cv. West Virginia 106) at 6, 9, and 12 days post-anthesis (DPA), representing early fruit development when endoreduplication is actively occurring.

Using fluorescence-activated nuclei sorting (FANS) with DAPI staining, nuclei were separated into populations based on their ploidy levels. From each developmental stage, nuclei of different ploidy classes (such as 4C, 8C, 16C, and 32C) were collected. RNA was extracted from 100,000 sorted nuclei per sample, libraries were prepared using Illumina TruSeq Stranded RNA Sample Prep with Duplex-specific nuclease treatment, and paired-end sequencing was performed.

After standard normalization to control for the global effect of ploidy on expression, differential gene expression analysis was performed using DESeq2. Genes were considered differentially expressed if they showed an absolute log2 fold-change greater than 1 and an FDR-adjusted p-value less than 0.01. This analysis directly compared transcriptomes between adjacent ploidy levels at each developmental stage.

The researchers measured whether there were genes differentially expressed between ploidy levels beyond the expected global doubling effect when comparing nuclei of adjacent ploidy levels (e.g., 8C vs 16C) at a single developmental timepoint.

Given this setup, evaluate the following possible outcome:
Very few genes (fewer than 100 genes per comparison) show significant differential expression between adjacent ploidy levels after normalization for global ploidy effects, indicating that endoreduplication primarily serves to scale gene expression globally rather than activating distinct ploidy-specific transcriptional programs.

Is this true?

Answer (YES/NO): NO